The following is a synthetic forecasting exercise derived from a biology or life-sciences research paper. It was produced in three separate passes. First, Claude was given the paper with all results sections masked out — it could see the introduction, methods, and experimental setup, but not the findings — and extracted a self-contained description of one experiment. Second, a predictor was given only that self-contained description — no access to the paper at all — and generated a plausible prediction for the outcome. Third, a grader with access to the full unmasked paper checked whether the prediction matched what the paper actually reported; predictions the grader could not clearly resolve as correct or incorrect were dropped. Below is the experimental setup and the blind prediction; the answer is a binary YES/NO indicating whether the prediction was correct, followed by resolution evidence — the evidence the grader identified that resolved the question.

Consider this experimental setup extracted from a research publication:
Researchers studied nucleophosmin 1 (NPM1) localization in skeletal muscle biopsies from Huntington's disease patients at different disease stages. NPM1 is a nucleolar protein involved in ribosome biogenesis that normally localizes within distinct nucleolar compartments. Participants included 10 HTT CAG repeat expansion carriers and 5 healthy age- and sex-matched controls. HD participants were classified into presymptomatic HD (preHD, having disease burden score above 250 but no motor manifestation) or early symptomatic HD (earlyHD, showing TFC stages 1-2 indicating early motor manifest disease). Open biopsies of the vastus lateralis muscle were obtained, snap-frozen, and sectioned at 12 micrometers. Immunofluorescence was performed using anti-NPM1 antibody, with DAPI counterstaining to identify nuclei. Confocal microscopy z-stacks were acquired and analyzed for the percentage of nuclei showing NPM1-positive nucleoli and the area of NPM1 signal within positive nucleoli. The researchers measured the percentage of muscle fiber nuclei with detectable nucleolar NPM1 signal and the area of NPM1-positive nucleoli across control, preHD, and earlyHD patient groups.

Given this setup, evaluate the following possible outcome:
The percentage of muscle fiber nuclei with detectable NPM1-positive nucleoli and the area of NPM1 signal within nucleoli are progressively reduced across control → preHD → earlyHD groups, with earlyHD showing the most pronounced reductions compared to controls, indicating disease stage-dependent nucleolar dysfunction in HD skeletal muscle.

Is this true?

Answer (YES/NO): NO